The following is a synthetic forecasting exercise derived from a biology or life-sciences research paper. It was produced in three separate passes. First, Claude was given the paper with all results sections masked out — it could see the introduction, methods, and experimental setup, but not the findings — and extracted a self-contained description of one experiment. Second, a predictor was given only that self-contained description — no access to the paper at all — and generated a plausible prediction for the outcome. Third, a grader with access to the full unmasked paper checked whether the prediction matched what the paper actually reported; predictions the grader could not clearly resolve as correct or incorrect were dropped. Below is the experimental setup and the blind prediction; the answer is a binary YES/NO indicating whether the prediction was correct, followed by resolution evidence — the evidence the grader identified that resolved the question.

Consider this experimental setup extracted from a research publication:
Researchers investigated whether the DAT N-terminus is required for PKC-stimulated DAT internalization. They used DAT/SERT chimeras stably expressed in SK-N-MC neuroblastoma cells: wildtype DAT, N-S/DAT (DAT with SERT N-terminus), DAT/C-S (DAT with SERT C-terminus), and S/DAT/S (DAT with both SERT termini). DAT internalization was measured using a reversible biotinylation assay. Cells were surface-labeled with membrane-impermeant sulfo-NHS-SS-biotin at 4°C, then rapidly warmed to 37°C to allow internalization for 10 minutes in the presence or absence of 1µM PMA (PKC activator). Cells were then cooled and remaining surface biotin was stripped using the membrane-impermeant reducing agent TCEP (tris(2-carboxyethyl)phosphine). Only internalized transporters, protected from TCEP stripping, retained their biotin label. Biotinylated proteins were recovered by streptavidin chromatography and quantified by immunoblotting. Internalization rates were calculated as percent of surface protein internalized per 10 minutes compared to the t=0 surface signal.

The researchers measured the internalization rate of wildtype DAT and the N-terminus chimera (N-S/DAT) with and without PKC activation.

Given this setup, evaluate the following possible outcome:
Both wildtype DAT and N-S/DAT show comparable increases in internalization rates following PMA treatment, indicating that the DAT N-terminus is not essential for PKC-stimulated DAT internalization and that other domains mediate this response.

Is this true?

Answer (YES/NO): NO